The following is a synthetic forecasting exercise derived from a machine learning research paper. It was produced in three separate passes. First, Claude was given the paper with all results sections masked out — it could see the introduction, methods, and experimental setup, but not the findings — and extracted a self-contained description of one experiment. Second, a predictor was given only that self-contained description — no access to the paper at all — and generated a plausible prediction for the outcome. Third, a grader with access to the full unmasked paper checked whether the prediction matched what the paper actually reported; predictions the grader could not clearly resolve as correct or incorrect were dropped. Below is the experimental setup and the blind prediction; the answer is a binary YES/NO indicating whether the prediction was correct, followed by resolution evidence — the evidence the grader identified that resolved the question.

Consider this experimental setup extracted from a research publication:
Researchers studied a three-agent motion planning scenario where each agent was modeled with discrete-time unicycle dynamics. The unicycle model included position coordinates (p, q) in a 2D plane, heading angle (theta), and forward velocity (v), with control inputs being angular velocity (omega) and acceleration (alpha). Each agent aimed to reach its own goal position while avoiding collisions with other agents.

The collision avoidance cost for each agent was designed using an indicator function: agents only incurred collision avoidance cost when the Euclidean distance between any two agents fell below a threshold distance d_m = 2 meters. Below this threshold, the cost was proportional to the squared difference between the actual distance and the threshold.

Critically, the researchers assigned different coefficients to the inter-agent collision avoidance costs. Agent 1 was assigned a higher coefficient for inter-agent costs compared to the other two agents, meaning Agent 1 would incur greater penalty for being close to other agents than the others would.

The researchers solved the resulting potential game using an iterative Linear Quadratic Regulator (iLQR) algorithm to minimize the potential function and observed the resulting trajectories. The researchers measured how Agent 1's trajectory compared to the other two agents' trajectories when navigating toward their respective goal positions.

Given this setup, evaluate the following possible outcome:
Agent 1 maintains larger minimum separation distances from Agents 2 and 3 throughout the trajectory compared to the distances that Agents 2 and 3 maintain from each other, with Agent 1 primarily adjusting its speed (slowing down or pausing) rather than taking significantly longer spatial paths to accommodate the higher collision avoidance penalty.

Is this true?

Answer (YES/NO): NO